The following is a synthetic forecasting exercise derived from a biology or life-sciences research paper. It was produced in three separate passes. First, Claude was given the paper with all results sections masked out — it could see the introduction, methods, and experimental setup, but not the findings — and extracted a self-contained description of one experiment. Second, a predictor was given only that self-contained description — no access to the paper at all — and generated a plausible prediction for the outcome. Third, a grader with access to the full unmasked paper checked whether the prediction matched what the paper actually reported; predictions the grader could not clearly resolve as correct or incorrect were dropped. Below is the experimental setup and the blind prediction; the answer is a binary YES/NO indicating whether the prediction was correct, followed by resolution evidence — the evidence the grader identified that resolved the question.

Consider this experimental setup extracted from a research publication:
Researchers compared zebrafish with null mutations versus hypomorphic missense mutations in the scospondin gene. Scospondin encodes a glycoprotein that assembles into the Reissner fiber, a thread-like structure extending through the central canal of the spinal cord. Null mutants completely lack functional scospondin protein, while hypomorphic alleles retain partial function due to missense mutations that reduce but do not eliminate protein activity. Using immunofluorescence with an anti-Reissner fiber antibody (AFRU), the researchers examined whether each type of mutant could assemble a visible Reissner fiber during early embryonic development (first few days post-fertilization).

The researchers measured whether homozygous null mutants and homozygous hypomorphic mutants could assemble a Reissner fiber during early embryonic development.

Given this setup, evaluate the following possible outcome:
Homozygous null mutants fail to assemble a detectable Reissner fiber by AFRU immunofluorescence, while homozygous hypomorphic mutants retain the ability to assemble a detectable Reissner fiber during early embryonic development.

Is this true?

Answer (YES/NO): YES